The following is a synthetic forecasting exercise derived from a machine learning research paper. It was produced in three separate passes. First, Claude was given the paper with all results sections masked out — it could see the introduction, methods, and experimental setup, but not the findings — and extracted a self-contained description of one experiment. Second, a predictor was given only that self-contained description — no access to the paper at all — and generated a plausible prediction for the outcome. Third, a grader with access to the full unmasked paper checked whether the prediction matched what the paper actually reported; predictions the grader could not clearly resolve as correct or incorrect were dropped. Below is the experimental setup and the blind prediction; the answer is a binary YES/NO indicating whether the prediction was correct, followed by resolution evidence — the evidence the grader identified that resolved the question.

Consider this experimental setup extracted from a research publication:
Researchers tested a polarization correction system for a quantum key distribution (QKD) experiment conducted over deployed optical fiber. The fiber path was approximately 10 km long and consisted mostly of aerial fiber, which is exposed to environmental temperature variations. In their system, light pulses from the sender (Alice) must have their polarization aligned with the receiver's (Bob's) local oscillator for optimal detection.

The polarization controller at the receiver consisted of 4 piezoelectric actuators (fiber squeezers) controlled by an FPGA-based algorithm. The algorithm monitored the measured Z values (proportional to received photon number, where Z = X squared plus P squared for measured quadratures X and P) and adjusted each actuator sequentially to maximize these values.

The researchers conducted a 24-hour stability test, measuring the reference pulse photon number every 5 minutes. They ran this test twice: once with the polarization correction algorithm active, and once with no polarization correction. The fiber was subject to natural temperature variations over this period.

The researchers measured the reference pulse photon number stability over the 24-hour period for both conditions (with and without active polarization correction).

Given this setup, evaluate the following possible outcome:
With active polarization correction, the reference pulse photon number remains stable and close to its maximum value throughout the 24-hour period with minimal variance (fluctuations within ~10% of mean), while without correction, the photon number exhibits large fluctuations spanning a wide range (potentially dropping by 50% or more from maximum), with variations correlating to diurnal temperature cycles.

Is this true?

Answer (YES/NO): NO